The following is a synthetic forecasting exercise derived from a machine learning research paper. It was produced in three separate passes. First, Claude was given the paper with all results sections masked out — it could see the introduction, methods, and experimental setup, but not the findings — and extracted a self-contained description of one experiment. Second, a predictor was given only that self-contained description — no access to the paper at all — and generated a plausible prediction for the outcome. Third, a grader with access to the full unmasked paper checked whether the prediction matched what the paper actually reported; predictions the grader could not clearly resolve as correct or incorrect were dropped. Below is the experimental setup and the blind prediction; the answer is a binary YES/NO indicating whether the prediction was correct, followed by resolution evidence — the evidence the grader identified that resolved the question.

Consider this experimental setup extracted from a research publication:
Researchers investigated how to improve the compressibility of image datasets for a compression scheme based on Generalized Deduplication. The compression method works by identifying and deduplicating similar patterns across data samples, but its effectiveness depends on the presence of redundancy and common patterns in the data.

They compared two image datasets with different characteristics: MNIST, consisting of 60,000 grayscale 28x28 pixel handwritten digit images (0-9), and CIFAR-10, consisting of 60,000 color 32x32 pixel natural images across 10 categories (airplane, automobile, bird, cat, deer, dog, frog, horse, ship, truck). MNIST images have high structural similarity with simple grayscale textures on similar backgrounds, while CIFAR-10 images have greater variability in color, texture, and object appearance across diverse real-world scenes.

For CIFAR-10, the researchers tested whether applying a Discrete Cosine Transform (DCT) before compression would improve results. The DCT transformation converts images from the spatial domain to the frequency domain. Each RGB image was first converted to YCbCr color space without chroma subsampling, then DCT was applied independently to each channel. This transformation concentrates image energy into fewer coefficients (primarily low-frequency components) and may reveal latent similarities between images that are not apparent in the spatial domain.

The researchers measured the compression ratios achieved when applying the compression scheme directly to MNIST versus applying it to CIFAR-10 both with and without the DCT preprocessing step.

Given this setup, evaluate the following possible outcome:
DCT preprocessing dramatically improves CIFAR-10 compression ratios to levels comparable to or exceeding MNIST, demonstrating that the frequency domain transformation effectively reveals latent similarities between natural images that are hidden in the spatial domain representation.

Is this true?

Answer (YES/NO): NO